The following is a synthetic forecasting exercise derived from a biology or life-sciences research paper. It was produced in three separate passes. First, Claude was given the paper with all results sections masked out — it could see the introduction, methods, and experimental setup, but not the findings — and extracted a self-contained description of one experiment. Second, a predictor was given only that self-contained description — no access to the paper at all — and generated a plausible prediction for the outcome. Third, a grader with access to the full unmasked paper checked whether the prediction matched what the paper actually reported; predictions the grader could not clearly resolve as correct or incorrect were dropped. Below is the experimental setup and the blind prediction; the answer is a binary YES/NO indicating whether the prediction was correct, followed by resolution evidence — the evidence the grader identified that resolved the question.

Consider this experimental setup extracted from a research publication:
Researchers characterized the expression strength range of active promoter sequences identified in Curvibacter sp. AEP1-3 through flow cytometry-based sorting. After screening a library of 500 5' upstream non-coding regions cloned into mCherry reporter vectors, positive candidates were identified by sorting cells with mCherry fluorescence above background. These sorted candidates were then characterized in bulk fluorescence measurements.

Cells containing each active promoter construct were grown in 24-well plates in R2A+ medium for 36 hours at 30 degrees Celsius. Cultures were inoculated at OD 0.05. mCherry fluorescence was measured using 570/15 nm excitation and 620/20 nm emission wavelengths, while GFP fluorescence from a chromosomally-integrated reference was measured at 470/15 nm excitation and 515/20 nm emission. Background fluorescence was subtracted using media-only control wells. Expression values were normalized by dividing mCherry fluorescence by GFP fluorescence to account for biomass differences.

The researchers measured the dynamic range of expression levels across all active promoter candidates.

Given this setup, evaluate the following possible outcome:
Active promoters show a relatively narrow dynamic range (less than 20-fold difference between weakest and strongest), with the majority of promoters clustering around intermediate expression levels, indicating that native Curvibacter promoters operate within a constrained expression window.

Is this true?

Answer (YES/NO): NO